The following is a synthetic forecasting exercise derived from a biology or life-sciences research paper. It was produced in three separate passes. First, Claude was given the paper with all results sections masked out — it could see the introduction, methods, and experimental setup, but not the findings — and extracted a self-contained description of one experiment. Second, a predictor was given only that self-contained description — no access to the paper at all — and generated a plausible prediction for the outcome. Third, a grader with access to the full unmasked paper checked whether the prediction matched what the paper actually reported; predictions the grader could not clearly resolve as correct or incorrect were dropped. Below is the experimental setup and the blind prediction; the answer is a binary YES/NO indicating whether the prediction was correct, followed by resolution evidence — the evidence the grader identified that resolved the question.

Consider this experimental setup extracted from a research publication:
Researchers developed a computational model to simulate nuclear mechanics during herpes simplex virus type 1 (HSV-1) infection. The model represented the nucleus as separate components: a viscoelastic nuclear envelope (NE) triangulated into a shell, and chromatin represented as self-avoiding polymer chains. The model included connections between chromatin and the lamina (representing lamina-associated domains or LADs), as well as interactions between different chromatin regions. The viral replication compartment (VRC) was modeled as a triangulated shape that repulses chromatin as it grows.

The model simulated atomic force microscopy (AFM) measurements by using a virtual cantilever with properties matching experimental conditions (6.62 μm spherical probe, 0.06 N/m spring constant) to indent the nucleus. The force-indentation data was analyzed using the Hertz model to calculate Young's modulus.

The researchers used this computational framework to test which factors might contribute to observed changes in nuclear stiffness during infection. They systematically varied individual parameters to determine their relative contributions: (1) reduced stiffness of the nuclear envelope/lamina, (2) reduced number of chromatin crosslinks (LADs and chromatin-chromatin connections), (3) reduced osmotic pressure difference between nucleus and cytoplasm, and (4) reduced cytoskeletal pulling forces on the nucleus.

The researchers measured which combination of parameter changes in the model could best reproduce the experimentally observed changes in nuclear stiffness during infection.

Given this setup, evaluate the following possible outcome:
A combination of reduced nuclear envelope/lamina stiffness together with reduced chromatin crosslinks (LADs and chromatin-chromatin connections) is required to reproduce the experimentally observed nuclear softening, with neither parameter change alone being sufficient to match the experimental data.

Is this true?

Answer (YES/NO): NO